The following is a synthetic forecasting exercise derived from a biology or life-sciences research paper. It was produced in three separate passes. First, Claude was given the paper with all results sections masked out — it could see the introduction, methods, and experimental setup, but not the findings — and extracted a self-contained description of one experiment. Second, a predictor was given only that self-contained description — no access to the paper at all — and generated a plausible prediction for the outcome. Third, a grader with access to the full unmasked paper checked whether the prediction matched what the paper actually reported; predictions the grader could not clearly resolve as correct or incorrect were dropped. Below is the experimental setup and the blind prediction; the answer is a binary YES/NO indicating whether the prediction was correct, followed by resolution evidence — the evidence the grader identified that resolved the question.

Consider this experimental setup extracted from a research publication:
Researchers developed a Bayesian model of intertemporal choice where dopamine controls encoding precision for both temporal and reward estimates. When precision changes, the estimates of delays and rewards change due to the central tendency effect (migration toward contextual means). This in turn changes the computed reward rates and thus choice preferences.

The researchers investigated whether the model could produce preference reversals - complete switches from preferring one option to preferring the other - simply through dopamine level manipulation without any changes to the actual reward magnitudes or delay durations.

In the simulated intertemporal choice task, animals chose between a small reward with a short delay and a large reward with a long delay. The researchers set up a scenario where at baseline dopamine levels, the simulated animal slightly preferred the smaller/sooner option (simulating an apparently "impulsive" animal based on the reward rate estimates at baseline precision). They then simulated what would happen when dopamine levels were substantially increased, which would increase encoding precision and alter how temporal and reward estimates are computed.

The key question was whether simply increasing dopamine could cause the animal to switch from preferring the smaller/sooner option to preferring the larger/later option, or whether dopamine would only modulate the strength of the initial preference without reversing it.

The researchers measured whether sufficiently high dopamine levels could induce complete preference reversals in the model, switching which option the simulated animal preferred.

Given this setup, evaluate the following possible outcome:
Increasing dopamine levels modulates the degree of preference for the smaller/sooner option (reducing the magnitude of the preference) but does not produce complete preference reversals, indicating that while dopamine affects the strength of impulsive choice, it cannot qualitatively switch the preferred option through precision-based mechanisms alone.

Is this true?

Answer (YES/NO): NO